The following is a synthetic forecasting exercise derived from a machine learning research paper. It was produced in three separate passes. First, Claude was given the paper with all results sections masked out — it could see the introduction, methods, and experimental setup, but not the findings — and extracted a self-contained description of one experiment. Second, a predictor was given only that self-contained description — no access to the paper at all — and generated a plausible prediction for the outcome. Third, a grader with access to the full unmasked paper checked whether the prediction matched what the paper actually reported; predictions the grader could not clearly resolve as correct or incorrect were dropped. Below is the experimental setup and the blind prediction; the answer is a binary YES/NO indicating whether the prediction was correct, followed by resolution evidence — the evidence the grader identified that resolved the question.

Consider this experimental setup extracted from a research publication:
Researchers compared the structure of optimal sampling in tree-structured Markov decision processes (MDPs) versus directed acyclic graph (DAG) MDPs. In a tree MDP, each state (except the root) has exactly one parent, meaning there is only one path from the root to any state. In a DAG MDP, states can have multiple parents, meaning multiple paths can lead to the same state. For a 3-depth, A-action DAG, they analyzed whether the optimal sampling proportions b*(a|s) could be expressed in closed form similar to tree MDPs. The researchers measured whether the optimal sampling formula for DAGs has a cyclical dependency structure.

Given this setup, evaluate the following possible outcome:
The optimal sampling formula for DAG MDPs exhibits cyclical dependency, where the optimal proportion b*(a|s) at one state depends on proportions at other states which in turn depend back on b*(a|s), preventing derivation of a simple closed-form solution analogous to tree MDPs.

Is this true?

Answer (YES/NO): YES